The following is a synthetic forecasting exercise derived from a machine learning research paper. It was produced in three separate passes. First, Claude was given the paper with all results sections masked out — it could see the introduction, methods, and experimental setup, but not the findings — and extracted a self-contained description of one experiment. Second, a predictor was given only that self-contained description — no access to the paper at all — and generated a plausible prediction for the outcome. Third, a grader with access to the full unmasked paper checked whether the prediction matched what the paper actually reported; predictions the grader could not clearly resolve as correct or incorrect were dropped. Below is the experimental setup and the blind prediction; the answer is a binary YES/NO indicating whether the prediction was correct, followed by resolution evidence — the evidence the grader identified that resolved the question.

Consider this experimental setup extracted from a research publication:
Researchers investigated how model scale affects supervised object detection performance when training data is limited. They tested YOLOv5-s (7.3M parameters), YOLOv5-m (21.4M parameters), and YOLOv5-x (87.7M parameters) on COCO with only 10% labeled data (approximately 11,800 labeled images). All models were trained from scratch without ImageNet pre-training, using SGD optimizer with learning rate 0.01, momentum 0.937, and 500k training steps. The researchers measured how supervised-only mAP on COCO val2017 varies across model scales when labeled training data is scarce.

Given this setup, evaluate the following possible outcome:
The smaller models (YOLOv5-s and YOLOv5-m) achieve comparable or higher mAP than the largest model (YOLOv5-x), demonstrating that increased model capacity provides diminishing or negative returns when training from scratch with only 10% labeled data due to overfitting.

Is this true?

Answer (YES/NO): NO